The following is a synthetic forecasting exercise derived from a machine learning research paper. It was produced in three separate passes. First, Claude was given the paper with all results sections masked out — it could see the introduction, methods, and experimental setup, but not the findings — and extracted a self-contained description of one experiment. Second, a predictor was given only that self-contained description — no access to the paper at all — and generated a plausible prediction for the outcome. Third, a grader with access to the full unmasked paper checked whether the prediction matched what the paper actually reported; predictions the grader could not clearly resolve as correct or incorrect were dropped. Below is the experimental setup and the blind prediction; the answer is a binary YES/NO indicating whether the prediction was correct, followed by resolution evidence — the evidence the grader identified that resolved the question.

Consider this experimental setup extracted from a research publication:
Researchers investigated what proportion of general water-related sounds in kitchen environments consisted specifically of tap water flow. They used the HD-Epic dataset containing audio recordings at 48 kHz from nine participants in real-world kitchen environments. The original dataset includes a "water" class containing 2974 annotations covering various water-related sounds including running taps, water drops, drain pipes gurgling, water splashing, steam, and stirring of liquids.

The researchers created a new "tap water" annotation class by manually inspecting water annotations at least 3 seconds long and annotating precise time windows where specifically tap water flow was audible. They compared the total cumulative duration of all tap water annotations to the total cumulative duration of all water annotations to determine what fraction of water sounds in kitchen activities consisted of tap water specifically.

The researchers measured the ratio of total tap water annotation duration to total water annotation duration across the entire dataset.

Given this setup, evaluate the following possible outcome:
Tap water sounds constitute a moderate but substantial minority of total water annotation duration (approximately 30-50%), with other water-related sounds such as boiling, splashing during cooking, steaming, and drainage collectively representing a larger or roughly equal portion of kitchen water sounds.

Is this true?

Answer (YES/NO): NO